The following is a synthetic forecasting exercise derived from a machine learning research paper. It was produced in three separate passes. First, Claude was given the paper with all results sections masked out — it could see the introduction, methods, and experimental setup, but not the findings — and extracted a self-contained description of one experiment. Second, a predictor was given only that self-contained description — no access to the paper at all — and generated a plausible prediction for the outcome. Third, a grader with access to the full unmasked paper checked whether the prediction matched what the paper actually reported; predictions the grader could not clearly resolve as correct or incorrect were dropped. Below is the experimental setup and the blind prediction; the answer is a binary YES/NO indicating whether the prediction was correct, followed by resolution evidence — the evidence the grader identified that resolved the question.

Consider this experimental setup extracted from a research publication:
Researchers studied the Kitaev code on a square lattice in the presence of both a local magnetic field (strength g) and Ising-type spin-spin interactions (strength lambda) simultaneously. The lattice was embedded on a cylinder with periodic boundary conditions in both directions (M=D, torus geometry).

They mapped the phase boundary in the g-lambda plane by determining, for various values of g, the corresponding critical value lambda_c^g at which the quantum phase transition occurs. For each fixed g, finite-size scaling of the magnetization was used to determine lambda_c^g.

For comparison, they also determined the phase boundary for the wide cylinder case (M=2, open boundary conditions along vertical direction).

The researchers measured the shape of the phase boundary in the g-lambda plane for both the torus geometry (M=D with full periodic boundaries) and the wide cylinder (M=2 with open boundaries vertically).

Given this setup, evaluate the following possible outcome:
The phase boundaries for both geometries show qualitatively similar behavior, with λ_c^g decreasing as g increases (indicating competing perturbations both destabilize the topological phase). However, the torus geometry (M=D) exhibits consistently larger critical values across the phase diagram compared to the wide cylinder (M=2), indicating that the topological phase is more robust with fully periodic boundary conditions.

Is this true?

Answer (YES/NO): NO